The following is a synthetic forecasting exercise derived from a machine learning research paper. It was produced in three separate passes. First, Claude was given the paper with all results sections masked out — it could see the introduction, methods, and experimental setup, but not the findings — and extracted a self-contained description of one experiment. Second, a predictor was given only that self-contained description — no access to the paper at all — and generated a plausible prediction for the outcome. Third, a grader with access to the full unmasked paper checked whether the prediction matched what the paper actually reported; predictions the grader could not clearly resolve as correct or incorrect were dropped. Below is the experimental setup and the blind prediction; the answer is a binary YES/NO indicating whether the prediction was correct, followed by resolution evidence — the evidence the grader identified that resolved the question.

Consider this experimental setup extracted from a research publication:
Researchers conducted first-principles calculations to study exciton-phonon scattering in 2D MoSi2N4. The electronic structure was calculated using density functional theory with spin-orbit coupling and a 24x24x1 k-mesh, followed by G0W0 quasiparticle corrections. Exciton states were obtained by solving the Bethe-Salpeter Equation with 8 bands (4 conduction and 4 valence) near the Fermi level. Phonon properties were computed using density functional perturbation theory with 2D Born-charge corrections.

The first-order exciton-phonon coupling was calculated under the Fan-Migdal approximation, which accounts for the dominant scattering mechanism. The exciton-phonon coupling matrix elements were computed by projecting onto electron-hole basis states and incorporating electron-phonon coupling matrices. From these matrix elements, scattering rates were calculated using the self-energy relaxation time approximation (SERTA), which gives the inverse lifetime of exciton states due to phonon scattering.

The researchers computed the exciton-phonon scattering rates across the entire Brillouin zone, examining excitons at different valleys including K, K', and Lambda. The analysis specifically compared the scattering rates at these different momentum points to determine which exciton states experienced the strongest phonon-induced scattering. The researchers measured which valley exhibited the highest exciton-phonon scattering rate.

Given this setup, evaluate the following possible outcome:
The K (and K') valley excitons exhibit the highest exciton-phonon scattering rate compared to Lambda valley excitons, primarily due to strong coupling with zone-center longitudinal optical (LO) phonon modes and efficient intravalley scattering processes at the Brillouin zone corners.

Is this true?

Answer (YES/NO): NO